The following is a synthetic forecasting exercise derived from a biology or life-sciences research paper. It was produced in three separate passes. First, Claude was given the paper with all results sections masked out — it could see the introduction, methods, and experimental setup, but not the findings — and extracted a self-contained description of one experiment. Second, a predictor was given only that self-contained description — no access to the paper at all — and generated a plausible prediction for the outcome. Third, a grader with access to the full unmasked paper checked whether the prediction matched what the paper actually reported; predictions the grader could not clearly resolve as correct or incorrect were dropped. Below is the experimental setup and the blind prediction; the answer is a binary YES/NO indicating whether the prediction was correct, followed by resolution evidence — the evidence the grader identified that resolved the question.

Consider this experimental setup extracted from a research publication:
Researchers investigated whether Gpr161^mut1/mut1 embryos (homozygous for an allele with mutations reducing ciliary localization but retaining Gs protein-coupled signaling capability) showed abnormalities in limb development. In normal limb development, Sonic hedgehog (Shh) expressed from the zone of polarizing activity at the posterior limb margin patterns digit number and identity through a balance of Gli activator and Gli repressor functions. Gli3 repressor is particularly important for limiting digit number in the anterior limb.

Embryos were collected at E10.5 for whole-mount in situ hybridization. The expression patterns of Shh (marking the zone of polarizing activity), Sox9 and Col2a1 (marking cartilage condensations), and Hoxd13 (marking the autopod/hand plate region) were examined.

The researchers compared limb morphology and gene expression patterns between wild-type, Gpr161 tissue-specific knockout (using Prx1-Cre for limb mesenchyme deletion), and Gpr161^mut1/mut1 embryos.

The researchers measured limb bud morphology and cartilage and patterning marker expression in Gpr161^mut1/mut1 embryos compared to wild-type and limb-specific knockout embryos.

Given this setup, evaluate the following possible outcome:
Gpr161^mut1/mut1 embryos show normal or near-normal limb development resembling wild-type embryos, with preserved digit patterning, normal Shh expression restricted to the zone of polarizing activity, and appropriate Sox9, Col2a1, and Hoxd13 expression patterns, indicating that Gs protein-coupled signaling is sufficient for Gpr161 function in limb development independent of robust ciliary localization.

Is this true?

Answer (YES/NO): NO